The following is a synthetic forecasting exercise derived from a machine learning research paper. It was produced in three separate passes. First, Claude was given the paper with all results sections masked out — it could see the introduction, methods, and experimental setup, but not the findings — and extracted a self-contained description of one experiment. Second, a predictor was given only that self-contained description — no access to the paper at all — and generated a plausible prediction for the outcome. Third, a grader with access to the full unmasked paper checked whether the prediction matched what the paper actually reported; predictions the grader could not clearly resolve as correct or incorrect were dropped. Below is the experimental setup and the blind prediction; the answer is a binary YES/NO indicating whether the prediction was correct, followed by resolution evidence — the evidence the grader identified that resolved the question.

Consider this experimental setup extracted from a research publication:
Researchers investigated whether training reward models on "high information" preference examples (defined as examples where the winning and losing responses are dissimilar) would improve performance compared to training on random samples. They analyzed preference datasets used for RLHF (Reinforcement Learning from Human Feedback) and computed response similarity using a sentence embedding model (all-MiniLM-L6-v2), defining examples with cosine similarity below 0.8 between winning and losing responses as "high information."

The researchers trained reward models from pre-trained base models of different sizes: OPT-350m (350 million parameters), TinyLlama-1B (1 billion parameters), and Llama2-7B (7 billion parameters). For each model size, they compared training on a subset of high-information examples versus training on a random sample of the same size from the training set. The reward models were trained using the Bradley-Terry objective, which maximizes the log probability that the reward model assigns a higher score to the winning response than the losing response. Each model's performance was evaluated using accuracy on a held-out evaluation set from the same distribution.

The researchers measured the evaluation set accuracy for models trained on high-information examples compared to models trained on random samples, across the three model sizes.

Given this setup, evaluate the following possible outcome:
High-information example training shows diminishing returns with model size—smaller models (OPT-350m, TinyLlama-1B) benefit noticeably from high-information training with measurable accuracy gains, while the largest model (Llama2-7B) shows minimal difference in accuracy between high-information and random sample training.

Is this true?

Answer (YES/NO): NO